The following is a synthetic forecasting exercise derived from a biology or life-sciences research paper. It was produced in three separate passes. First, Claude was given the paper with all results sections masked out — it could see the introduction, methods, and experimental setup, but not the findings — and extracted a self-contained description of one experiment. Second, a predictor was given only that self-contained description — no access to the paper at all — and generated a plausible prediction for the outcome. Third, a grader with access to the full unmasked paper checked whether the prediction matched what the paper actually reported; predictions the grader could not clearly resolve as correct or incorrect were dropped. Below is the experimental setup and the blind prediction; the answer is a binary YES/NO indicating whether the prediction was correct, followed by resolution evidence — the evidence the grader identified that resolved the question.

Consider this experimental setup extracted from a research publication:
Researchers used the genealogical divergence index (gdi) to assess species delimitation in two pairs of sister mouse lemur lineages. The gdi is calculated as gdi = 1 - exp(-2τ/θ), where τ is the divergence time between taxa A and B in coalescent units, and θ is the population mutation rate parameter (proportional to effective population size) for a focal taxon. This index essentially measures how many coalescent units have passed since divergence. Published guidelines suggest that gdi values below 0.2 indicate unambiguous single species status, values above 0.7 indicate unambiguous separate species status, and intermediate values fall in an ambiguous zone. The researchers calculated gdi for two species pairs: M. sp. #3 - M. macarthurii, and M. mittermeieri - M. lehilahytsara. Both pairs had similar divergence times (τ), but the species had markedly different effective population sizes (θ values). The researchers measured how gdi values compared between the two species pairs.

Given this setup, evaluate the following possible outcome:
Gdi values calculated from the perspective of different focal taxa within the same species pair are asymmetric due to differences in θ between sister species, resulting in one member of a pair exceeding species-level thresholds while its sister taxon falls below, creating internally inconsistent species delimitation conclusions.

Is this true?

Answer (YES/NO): YES